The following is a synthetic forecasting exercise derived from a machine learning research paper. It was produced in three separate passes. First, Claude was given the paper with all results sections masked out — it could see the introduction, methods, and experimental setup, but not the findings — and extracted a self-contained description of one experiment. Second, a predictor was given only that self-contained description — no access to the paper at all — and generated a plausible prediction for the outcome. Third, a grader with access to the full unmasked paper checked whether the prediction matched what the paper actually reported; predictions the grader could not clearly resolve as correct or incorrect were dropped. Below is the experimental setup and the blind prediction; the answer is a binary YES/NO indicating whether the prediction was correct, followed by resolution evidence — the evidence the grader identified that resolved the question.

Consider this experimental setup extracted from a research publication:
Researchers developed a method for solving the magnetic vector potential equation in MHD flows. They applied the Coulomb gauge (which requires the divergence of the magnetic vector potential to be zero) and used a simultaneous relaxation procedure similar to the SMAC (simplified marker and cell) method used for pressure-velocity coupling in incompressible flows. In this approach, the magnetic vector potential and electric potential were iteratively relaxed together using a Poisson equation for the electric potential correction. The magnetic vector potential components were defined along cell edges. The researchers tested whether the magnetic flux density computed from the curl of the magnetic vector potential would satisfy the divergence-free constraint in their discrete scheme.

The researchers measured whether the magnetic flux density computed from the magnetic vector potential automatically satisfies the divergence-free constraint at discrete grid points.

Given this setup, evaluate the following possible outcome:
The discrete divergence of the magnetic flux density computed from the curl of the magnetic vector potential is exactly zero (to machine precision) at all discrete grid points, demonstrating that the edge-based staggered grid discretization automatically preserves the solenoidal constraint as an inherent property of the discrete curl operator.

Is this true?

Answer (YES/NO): YES